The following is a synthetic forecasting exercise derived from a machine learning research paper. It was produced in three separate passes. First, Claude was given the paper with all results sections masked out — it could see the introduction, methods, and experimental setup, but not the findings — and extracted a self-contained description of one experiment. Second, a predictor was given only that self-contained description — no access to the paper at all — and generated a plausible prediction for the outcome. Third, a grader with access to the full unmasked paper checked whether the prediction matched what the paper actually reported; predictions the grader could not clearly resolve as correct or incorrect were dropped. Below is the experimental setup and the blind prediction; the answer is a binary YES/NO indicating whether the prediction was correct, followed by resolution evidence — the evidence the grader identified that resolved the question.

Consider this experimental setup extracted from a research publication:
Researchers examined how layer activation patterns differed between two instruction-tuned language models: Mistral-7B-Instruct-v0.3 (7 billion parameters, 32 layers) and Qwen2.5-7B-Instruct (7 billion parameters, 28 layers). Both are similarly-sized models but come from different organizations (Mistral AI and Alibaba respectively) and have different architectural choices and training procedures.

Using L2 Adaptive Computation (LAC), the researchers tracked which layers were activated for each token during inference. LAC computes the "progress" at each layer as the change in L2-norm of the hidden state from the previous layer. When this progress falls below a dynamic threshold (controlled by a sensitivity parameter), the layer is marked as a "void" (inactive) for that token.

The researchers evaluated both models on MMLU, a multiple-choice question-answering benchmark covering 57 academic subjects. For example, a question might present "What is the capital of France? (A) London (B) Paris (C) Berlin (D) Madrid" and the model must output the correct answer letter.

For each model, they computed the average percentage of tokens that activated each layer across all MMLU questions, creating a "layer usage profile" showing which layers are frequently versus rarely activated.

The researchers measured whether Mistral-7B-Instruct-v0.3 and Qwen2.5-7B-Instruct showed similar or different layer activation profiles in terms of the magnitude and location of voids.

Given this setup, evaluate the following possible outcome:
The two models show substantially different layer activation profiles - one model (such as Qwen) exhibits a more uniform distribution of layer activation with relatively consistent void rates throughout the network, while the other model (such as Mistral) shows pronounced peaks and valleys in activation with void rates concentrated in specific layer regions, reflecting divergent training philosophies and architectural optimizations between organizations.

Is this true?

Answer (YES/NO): NO